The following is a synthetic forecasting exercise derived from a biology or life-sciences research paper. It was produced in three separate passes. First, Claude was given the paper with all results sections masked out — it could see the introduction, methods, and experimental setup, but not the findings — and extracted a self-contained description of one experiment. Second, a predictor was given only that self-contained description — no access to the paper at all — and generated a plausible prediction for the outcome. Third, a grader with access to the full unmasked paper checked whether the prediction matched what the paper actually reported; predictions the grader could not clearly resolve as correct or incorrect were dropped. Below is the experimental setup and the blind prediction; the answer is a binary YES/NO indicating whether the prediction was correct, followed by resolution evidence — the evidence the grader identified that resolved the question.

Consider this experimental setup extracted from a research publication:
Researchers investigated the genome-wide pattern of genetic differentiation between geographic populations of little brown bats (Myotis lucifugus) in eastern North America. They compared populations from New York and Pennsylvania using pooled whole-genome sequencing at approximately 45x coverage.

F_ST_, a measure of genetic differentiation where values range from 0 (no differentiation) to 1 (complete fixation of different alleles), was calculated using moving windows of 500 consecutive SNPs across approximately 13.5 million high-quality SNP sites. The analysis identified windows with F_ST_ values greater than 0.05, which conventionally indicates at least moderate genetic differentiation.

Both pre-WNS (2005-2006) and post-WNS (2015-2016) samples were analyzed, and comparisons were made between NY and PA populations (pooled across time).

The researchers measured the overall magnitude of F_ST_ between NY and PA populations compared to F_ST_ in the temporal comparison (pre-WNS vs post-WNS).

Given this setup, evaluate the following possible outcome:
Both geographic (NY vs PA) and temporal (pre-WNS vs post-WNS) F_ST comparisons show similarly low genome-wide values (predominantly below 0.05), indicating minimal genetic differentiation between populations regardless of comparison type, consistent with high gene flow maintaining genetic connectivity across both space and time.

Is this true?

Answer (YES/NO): NO